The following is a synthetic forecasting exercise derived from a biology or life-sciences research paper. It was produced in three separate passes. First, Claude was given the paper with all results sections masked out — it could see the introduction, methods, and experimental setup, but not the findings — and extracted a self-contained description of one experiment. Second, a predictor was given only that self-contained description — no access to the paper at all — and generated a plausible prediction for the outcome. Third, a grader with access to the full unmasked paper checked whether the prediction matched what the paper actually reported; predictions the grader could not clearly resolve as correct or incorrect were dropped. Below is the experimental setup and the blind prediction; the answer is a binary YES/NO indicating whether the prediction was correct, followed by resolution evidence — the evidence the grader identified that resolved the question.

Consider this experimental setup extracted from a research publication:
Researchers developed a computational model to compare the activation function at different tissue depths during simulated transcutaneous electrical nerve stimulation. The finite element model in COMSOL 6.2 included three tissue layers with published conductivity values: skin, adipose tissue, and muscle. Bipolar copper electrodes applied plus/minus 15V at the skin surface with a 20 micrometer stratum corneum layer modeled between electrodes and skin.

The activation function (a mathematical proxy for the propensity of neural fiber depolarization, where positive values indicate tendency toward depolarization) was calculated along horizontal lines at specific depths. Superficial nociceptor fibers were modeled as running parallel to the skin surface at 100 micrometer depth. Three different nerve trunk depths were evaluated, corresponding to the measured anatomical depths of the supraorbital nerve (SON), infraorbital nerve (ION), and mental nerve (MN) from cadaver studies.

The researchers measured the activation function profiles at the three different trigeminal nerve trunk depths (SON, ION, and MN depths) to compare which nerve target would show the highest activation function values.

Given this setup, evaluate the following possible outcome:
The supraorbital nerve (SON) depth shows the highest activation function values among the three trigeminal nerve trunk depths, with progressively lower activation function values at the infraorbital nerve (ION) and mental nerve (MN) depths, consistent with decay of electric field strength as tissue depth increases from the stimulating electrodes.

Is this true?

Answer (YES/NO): YES